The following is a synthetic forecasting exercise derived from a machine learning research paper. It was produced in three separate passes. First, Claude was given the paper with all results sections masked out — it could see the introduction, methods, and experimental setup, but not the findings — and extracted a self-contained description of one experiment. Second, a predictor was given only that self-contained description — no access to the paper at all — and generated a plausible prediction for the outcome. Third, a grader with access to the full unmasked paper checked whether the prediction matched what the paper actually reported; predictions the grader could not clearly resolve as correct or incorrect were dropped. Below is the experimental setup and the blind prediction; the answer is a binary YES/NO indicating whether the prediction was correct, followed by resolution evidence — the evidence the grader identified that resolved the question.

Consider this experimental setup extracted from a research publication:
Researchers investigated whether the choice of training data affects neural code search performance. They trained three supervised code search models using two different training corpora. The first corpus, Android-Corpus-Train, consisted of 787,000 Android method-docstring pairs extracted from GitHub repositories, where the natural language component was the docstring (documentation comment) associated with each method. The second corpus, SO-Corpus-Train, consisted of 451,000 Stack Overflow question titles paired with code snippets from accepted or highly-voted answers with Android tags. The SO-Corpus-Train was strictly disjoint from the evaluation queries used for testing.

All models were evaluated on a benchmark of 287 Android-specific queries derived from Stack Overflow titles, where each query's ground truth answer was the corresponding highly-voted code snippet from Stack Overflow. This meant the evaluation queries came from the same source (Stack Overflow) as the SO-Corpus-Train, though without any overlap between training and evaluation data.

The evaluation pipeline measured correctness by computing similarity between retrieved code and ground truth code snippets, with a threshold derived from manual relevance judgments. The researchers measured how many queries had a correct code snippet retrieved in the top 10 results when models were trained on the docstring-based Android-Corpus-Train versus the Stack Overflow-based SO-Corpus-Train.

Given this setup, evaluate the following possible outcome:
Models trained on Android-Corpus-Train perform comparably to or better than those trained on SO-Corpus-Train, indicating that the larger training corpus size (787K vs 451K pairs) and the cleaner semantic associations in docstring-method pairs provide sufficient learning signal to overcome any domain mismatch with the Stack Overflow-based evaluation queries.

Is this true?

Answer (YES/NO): NO